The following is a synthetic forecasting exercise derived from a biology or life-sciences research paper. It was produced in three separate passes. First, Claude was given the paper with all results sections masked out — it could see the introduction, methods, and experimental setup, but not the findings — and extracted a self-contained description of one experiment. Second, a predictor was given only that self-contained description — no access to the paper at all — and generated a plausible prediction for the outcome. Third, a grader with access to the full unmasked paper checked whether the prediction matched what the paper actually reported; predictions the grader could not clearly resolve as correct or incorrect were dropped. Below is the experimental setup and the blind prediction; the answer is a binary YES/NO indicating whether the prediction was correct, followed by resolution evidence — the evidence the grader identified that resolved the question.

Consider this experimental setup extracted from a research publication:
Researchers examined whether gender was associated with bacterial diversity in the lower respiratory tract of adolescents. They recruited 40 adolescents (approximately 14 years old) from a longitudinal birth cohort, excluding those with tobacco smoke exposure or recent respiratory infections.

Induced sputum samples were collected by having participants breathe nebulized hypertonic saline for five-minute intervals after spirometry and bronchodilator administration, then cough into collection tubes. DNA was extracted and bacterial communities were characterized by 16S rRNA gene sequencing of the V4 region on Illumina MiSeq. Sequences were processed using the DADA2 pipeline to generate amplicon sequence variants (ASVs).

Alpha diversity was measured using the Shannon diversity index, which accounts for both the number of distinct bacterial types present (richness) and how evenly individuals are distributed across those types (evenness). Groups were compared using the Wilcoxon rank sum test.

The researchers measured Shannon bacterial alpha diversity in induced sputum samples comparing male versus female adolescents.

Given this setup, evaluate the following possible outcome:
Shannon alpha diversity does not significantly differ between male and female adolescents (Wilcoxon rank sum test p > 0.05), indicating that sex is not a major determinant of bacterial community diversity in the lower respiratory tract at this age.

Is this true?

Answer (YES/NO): YES